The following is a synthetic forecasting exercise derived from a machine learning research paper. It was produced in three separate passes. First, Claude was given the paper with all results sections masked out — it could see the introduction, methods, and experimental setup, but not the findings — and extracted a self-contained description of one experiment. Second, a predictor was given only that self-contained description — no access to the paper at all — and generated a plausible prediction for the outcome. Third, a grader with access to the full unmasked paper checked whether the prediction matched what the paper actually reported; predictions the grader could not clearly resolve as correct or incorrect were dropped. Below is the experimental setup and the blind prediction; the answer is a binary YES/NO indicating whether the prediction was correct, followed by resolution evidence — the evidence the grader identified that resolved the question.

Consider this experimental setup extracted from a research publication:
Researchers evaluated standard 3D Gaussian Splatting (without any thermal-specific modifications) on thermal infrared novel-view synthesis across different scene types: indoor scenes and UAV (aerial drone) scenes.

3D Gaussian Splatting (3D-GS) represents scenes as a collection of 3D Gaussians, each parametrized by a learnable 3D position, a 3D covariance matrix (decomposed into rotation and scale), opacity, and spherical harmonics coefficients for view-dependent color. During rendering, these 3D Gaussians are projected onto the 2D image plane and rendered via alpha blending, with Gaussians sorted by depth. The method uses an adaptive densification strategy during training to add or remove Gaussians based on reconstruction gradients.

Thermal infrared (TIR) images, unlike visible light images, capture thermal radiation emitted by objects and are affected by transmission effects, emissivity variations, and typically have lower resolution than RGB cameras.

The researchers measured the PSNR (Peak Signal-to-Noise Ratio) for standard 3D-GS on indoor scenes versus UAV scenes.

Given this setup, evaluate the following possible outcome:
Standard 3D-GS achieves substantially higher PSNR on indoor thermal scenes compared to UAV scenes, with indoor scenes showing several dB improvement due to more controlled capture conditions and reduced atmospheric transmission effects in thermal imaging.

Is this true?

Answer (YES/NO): NO